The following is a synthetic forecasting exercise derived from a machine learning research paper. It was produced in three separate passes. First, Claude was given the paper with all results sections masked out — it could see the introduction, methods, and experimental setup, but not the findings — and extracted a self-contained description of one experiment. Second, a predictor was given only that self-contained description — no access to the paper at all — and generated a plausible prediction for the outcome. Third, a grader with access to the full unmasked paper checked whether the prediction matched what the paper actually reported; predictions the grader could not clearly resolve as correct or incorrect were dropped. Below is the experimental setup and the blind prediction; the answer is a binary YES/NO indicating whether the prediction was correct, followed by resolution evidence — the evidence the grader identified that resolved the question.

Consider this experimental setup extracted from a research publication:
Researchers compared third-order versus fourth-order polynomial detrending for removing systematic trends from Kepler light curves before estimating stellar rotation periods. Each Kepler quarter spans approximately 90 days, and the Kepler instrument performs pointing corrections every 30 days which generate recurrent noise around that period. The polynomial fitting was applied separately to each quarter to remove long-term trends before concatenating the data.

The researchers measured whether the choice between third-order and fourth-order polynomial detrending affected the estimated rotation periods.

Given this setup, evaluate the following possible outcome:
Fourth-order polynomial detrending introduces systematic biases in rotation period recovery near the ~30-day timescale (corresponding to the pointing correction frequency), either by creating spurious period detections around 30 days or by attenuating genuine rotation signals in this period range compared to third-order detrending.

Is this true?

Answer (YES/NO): NO